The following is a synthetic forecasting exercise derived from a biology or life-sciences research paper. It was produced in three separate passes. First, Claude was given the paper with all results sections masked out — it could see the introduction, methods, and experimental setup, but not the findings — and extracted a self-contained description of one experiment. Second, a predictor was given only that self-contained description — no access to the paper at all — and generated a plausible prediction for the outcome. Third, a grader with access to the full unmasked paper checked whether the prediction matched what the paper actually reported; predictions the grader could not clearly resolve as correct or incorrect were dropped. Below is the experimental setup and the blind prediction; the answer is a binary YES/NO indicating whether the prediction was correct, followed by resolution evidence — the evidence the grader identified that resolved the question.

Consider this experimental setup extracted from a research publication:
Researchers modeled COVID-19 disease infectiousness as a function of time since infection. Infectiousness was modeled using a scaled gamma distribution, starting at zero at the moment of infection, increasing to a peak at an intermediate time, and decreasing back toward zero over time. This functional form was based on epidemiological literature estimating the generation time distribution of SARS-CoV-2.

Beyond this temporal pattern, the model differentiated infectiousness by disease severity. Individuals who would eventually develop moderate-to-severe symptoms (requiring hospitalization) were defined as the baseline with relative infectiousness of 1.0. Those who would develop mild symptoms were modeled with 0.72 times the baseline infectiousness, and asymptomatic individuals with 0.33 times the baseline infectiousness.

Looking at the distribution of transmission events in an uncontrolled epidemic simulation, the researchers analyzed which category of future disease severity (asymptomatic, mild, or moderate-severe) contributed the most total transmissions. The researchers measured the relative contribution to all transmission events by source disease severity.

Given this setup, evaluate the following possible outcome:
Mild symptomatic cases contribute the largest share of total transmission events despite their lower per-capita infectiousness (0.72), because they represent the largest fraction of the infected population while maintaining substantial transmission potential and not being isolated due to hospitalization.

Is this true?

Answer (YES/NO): YES